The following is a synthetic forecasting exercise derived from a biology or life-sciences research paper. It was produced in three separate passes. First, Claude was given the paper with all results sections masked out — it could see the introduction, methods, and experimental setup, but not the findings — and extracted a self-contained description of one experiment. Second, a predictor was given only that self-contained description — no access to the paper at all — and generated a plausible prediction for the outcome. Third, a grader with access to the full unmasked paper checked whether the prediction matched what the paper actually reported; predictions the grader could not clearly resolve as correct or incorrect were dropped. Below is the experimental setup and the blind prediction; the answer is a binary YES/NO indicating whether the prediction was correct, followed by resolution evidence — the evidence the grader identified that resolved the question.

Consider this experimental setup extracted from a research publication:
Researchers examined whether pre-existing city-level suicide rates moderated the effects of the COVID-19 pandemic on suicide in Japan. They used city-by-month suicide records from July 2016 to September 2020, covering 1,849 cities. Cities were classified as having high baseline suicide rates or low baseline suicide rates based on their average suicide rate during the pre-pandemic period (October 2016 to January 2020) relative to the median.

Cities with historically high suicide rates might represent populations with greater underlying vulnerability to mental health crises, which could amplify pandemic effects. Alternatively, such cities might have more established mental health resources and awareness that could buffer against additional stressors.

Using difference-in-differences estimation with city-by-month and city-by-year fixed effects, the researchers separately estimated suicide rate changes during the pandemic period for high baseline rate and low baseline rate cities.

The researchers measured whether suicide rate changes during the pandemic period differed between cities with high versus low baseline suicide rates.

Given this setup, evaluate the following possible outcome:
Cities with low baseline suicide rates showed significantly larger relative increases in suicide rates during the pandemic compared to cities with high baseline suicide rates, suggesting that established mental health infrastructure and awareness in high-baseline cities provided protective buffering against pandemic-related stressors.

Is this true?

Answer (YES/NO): YES